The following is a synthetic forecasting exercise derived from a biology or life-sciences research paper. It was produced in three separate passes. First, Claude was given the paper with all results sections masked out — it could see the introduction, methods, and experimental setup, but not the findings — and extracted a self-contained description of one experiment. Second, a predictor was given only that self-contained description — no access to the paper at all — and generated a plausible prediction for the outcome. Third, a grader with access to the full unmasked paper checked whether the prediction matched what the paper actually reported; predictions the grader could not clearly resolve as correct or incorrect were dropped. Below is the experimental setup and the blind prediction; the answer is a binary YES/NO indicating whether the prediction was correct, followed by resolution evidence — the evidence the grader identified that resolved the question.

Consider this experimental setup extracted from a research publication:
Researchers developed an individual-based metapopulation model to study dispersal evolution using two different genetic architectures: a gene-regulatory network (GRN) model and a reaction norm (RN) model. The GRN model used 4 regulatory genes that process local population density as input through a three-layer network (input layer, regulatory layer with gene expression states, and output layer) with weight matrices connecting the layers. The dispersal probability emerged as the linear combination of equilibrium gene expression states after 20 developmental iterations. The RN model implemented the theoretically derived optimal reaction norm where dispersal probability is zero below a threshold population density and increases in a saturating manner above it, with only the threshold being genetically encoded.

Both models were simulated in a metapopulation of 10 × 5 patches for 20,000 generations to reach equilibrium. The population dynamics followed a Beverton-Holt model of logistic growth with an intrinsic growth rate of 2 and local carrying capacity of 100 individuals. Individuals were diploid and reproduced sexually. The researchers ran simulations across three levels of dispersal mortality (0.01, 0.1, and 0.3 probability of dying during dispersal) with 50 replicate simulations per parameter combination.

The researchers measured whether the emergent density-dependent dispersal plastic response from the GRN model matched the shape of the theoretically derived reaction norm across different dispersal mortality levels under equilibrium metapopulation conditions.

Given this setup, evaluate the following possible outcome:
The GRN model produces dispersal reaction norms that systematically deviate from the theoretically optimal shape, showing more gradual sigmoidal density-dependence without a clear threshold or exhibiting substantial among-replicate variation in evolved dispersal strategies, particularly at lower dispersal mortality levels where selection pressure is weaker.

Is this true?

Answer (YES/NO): NO